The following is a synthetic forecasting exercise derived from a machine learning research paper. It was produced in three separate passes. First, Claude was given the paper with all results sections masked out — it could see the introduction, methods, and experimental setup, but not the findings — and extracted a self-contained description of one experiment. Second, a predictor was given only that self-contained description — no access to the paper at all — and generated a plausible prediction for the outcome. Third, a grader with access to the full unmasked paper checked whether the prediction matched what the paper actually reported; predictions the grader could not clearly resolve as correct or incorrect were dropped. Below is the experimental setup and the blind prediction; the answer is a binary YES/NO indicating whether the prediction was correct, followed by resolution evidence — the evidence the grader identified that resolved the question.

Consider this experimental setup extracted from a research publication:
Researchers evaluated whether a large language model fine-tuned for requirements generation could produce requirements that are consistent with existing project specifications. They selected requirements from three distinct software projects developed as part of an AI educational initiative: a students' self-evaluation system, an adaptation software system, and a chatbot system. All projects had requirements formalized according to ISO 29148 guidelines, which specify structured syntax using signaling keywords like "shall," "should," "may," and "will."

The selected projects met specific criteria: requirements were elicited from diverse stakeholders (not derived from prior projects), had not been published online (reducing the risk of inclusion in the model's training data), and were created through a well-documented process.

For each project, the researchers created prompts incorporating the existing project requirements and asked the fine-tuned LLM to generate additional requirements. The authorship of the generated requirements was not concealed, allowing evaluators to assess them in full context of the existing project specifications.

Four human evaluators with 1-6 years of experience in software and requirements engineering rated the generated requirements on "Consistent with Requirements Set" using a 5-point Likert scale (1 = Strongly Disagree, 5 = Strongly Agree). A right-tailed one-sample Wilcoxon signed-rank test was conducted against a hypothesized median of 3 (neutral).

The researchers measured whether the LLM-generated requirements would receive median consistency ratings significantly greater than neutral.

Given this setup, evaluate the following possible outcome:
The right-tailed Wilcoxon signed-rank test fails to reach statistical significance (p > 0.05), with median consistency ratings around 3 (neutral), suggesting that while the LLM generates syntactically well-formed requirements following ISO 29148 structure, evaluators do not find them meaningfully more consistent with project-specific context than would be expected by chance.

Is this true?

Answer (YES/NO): NO